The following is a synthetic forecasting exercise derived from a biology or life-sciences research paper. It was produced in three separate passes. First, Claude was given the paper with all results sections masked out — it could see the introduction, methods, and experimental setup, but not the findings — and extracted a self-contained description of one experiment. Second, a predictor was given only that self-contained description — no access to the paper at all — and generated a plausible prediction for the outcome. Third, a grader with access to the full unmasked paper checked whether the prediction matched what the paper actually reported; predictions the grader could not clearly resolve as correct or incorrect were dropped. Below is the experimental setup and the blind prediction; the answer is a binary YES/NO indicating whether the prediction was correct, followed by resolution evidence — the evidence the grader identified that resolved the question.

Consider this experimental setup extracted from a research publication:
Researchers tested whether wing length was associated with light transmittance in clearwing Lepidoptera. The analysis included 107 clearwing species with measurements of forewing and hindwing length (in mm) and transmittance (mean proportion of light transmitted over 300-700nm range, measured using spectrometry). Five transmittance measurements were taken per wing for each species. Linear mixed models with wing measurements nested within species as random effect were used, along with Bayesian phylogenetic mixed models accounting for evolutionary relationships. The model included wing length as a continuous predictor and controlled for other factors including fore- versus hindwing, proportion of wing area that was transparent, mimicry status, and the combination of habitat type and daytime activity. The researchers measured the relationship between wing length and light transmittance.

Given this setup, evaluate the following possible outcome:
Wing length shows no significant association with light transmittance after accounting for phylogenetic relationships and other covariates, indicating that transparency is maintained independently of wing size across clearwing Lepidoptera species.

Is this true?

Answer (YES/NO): NO